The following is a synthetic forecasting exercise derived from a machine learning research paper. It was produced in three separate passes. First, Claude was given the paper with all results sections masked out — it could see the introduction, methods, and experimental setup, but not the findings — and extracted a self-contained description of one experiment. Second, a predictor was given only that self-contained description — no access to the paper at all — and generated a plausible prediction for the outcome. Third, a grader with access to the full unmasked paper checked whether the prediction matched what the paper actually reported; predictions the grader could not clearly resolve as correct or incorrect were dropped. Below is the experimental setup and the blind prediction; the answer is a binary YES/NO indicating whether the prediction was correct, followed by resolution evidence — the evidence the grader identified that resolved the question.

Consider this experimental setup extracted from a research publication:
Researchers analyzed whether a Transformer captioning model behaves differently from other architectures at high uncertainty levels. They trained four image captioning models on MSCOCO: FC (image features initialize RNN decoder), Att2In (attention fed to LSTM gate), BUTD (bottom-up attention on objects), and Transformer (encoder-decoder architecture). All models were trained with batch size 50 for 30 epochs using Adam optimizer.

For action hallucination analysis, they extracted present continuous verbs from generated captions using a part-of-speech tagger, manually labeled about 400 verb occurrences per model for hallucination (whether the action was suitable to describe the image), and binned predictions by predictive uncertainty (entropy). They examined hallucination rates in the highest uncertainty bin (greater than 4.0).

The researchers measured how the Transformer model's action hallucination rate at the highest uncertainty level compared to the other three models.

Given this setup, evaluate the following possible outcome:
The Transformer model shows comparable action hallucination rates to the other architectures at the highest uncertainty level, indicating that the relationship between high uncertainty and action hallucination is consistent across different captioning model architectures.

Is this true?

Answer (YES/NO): NO